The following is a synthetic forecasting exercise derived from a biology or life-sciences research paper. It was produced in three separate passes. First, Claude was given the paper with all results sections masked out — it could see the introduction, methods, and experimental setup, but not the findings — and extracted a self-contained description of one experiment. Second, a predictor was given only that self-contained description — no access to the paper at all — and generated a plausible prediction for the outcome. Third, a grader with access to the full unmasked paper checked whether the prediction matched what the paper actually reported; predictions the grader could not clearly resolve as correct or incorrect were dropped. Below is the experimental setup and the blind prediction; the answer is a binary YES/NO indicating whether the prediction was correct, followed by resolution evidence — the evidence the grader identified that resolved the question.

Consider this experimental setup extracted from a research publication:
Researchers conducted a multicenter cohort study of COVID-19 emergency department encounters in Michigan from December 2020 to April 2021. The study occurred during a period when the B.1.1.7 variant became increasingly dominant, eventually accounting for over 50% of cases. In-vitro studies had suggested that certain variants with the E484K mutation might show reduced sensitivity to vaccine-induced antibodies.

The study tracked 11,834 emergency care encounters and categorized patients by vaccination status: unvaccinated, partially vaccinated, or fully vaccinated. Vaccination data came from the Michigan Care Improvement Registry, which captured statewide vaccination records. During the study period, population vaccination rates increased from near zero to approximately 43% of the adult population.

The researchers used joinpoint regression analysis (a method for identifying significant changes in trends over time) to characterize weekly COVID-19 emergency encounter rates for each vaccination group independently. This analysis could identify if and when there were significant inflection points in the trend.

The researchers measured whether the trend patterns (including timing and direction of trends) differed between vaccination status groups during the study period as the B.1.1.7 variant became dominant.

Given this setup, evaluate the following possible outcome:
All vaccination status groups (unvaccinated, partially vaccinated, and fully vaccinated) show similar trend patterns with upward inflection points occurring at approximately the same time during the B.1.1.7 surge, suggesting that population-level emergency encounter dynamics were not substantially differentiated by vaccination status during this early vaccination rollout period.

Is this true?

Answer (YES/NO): NO